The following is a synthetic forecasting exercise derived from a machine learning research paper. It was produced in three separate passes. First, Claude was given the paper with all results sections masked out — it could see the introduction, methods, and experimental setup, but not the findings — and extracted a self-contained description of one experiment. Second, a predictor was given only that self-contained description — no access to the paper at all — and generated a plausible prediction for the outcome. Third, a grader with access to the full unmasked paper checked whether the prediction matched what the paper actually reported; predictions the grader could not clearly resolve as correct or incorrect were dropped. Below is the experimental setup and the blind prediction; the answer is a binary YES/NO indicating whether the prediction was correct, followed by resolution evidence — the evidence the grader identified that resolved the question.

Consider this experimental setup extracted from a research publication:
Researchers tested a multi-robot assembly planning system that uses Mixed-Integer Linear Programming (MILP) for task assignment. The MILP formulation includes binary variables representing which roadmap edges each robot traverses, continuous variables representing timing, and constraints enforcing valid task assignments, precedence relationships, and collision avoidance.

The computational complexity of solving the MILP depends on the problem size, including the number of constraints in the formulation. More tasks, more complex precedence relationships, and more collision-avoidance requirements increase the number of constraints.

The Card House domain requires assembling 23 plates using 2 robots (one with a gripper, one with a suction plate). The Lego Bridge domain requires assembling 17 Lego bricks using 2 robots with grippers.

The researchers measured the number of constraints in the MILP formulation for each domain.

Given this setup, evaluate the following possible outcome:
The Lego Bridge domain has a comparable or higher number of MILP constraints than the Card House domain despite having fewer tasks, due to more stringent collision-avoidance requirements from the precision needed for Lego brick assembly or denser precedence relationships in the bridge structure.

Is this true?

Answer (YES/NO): YES